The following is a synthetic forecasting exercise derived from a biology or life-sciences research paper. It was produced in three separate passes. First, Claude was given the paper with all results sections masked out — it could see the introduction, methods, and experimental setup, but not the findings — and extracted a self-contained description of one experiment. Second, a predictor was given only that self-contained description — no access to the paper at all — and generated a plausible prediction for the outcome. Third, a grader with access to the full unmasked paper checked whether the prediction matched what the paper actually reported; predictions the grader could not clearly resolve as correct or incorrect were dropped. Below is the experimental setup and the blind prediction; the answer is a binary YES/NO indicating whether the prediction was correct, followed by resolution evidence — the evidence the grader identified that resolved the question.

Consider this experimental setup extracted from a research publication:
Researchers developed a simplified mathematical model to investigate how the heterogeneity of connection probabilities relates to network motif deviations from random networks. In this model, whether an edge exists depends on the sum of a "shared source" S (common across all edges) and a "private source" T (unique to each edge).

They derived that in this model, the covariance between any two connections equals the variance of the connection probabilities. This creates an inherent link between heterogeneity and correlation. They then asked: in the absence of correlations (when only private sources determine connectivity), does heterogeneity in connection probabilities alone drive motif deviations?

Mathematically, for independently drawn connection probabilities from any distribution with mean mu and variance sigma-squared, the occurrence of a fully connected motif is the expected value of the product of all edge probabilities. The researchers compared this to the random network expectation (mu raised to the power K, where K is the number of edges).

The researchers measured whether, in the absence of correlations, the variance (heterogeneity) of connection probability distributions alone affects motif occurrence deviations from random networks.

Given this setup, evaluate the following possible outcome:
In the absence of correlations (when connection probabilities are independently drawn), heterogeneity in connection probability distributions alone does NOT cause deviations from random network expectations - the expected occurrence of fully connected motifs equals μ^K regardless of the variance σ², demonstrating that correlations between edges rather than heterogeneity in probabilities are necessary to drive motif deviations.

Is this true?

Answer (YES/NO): YES